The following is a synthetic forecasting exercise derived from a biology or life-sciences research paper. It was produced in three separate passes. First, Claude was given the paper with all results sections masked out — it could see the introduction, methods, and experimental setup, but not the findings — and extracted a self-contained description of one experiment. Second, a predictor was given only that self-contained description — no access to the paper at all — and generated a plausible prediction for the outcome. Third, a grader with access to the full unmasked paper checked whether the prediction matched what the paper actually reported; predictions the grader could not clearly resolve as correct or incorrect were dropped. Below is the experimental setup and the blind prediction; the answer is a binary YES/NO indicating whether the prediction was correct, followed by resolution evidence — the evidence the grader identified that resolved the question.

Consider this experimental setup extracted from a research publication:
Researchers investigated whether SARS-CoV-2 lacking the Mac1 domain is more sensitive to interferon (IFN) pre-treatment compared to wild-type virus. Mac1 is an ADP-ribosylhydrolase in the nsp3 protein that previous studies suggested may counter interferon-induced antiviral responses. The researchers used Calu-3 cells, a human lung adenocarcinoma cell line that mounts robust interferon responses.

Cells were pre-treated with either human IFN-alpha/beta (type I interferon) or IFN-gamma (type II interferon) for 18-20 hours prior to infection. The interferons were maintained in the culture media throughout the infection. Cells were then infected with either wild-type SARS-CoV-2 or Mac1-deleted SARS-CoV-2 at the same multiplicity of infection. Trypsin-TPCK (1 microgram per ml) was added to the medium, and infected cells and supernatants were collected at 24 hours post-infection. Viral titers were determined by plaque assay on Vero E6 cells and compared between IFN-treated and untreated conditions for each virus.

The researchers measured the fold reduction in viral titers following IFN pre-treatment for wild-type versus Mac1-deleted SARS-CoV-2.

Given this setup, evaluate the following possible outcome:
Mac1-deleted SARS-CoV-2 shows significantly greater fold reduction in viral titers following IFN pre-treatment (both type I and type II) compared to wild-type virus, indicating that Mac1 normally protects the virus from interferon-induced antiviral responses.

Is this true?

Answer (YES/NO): NO